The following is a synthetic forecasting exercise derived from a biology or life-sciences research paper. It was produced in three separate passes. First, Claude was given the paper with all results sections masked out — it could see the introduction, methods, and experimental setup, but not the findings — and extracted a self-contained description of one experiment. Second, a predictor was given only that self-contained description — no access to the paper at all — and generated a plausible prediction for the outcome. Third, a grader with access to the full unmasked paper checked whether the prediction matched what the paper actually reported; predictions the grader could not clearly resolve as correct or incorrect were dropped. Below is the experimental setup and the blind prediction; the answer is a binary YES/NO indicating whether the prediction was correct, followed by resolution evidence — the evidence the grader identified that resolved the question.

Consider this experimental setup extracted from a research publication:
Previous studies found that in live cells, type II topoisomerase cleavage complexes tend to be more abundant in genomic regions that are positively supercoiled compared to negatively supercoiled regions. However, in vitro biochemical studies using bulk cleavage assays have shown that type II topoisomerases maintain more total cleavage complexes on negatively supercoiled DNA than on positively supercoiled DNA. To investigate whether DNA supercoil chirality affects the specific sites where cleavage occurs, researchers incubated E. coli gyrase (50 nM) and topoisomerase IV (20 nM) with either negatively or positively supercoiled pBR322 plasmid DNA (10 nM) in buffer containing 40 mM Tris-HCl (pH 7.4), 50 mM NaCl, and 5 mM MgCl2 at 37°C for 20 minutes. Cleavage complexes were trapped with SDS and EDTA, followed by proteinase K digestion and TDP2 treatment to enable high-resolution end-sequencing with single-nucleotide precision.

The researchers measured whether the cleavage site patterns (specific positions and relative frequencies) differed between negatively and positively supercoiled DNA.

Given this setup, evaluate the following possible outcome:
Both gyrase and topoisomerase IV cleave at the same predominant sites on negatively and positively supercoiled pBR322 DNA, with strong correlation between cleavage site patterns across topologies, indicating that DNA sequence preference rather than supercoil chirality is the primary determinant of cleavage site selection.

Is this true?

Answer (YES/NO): YES